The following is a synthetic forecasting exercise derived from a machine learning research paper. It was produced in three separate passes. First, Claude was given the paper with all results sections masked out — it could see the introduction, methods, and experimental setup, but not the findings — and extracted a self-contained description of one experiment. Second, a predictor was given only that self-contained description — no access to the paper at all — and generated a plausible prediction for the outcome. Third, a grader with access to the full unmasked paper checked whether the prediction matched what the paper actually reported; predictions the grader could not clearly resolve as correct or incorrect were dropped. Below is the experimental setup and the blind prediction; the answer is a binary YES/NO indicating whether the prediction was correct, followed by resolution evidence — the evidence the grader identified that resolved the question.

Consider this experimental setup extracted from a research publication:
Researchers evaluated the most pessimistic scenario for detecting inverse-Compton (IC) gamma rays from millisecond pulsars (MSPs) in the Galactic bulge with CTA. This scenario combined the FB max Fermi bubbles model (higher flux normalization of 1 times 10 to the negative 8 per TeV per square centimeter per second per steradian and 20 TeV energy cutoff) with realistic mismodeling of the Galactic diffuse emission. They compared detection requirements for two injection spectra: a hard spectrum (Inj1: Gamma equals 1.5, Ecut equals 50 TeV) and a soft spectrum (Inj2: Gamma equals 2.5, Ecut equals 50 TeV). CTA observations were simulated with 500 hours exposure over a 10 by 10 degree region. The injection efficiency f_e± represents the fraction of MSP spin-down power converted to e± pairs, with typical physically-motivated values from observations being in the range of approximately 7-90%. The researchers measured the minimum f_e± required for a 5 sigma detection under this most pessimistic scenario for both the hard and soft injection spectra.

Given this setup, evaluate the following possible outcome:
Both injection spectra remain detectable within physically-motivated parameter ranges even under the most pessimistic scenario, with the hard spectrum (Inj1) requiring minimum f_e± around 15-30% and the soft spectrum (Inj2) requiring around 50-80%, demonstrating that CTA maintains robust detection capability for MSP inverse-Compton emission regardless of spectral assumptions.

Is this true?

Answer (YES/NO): NO